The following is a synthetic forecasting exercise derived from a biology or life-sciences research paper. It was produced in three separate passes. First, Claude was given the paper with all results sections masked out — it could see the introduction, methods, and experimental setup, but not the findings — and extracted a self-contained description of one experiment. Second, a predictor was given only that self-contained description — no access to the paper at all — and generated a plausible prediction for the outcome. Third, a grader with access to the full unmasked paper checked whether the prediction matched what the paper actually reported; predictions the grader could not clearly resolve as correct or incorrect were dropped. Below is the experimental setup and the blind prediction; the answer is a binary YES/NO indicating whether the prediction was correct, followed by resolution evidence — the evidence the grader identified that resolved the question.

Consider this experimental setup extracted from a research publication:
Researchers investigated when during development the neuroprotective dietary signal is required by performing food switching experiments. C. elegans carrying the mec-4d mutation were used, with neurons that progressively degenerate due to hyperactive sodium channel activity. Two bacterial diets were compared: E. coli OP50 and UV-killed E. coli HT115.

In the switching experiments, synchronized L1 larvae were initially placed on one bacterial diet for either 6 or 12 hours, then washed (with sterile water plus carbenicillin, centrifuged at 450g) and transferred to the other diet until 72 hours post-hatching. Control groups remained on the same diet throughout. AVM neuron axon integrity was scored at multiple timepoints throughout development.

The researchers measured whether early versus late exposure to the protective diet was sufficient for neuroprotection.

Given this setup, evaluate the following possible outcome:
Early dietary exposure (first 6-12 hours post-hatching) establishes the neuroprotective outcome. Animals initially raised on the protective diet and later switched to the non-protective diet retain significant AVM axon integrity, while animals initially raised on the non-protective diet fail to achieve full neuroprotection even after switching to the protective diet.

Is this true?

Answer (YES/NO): NO